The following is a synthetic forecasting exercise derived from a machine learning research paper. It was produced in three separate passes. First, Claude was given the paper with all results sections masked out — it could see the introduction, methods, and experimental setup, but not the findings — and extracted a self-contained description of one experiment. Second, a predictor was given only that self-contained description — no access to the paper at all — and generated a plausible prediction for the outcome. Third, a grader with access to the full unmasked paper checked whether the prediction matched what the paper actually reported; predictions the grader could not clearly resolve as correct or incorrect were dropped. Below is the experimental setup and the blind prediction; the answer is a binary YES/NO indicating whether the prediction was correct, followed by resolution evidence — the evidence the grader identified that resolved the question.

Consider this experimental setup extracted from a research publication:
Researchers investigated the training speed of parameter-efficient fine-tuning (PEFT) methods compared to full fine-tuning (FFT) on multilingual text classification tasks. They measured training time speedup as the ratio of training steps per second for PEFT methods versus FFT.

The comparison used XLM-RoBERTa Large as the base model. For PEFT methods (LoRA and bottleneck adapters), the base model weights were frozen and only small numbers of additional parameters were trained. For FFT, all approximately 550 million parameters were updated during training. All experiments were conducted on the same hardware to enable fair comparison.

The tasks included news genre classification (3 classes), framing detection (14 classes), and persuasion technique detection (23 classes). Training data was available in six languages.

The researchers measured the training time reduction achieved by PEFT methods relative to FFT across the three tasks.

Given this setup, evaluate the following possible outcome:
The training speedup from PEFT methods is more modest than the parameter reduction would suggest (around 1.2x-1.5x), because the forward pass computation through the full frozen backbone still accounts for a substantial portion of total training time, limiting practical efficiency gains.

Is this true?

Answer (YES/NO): NO